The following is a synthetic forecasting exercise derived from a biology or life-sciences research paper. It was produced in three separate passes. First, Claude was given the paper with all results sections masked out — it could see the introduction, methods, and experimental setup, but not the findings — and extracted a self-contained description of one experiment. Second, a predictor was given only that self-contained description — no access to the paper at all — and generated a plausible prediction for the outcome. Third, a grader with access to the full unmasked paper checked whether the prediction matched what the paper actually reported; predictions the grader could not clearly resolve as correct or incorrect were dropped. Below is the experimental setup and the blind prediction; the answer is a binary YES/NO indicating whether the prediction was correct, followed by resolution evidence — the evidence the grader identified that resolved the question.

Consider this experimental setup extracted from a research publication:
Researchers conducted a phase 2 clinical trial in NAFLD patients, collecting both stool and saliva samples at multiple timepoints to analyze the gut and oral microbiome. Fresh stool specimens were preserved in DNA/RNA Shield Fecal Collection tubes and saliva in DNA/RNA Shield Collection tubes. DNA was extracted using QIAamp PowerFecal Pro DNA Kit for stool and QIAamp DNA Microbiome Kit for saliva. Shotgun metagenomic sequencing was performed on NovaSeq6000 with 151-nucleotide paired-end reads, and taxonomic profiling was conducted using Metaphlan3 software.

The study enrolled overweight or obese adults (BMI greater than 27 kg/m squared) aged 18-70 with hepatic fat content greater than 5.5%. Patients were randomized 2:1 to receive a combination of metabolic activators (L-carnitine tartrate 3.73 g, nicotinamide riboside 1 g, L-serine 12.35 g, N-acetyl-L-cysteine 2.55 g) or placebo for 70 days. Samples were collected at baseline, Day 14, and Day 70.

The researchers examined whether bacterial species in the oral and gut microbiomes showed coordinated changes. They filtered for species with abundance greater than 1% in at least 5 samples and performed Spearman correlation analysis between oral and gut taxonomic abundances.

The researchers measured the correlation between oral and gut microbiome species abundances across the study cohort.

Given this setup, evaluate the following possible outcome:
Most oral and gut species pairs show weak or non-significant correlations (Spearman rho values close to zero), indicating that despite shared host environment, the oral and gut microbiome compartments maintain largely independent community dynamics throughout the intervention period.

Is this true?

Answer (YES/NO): NO